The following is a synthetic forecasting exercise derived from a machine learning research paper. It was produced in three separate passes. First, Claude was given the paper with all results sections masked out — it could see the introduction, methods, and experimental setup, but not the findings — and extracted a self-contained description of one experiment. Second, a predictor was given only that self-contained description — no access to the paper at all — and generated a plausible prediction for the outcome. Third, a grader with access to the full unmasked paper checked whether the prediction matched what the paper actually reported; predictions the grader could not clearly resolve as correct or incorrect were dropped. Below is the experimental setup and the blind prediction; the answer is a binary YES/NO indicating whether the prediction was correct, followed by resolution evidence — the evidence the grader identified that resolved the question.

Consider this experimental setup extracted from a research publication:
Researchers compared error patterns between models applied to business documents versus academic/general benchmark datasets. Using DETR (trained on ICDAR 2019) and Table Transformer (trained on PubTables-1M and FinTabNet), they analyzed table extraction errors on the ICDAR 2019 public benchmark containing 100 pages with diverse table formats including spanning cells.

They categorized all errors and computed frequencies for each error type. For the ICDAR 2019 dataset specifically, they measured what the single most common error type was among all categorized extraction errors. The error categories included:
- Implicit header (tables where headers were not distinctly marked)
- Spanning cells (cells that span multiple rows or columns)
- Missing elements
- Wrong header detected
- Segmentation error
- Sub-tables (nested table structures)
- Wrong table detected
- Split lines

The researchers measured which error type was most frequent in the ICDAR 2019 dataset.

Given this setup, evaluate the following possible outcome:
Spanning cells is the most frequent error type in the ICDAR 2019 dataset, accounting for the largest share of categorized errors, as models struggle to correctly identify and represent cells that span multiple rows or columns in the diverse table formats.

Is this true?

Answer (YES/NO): NO